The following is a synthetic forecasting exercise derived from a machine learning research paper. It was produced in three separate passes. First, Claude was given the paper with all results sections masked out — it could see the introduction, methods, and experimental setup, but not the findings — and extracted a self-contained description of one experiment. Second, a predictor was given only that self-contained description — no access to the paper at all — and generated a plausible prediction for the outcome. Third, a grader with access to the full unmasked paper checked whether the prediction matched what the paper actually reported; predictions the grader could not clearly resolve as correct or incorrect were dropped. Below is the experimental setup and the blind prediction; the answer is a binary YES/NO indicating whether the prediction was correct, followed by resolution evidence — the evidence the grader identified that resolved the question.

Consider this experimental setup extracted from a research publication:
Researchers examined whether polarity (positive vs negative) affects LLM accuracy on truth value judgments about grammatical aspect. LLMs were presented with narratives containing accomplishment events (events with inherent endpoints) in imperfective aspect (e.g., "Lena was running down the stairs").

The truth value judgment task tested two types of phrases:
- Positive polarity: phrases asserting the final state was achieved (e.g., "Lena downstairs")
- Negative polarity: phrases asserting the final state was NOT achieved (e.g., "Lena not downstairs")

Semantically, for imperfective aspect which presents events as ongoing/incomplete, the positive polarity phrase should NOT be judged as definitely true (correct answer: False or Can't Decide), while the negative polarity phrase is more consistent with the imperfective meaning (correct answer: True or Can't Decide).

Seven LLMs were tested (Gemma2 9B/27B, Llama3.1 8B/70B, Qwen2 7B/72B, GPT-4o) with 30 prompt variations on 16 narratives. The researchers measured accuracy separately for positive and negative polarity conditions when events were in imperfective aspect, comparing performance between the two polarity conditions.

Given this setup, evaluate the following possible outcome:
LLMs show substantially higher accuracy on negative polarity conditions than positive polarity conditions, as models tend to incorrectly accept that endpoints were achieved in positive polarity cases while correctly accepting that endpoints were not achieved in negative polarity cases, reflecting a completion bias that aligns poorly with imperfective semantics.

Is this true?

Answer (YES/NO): NO